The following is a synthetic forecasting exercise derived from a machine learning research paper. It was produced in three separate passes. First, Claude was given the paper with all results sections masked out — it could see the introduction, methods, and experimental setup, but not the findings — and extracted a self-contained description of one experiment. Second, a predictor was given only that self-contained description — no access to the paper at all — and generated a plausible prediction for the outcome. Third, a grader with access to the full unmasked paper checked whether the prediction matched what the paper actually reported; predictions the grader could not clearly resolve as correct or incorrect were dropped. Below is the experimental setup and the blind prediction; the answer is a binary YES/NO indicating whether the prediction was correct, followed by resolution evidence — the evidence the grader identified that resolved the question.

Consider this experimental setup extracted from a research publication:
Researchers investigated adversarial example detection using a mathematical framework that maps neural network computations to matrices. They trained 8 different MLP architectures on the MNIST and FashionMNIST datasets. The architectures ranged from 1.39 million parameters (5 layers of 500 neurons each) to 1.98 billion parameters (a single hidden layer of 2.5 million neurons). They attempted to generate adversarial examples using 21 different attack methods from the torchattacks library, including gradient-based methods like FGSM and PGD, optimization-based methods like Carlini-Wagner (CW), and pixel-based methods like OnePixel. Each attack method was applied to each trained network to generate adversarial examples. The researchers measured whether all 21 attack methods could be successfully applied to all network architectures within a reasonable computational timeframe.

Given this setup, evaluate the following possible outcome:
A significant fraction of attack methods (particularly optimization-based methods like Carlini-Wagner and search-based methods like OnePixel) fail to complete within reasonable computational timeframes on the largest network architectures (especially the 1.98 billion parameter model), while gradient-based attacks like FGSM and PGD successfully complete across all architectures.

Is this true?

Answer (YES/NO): NO